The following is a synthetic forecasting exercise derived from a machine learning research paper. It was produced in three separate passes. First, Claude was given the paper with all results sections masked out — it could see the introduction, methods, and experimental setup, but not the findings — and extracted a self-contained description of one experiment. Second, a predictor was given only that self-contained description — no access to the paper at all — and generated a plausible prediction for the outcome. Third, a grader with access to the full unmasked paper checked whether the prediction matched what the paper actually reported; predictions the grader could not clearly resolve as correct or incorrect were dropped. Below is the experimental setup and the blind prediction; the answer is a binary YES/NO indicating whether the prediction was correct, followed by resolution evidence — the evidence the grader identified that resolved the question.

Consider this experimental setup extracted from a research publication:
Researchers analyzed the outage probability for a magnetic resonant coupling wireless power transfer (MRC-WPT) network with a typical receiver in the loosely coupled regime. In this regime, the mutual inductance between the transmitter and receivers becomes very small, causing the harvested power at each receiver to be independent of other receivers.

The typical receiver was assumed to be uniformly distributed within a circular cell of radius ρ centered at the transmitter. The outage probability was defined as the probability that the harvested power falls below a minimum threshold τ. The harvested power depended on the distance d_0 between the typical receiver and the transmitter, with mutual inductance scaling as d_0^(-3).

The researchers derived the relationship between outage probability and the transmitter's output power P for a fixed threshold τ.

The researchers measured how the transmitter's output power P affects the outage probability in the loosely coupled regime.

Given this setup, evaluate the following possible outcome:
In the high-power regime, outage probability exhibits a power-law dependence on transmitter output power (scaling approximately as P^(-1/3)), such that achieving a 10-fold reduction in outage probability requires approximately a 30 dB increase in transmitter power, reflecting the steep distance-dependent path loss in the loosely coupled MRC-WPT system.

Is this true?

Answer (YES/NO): NO